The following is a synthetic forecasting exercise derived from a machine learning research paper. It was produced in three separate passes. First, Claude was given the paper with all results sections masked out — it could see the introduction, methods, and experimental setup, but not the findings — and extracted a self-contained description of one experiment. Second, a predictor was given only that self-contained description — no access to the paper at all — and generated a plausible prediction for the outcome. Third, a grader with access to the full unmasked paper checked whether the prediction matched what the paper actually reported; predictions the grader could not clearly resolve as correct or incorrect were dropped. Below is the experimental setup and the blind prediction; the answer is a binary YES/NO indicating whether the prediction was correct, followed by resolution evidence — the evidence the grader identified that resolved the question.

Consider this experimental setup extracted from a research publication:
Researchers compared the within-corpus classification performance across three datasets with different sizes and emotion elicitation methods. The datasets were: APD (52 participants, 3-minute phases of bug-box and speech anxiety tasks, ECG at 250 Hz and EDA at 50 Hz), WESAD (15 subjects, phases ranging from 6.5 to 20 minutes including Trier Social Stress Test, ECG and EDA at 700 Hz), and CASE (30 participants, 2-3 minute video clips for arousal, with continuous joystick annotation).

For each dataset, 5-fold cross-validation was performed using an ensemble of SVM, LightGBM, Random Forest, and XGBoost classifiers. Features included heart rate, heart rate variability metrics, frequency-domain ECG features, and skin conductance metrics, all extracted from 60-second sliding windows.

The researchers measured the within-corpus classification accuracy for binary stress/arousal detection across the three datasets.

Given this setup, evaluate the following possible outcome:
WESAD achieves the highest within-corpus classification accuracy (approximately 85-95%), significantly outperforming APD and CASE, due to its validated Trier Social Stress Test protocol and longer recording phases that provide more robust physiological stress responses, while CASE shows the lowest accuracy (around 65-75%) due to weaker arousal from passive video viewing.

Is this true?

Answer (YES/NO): NO